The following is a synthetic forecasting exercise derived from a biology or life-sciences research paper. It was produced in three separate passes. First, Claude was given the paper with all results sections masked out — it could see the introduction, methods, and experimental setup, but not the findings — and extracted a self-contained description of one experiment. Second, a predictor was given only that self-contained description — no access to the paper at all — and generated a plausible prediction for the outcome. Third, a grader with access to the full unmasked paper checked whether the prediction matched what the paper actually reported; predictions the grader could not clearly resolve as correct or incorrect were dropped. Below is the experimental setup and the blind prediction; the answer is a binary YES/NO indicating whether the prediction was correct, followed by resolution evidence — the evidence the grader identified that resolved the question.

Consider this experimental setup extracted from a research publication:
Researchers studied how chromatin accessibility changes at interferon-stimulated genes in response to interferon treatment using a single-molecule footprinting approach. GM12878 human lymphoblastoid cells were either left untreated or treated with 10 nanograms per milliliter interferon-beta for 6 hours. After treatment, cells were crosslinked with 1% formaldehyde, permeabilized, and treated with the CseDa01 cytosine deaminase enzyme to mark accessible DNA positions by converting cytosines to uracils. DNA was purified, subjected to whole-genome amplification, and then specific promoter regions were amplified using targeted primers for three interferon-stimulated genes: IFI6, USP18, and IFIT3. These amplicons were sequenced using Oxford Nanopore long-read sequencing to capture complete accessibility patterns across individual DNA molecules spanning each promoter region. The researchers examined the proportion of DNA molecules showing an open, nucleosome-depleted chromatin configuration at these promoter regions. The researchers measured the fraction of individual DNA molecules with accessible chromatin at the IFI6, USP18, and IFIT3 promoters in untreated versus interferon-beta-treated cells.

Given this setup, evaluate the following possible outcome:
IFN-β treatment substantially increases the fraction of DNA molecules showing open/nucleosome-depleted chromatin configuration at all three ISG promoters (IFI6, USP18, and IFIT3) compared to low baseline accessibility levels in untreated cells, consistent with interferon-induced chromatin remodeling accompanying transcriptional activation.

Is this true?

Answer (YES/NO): NO